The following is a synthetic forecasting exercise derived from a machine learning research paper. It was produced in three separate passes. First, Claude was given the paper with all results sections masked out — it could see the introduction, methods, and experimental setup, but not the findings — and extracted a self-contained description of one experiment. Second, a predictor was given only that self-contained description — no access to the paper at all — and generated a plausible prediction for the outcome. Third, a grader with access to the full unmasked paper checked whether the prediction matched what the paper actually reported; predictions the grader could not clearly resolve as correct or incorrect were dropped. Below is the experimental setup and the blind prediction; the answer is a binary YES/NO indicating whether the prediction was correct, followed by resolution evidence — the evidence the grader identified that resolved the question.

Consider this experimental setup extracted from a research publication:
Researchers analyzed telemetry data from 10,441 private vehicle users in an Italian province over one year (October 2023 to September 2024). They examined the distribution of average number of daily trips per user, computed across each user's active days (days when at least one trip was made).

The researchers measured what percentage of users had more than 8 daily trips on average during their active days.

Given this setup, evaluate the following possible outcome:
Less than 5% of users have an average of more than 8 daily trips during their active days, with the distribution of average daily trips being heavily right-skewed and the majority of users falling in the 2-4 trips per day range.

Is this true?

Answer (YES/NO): NO